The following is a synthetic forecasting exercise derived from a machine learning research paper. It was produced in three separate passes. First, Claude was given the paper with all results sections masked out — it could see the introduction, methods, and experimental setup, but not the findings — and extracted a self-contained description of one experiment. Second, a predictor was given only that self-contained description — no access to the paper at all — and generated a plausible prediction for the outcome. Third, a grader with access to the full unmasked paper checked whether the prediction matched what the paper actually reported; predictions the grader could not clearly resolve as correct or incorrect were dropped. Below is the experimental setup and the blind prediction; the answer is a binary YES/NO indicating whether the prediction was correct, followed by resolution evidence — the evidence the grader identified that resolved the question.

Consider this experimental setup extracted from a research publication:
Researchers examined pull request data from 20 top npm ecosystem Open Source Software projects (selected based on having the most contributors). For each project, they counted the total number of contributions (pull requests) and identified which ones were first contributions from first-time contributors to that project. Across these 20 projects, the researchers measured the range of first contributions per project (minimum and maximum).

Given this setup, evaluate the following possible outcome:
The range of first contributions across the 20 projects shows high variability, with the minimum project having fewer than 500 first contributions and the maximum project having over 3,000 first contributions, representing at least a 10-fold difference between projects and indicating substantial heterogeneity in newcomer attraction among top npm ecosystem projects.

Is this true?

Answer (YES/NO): NO